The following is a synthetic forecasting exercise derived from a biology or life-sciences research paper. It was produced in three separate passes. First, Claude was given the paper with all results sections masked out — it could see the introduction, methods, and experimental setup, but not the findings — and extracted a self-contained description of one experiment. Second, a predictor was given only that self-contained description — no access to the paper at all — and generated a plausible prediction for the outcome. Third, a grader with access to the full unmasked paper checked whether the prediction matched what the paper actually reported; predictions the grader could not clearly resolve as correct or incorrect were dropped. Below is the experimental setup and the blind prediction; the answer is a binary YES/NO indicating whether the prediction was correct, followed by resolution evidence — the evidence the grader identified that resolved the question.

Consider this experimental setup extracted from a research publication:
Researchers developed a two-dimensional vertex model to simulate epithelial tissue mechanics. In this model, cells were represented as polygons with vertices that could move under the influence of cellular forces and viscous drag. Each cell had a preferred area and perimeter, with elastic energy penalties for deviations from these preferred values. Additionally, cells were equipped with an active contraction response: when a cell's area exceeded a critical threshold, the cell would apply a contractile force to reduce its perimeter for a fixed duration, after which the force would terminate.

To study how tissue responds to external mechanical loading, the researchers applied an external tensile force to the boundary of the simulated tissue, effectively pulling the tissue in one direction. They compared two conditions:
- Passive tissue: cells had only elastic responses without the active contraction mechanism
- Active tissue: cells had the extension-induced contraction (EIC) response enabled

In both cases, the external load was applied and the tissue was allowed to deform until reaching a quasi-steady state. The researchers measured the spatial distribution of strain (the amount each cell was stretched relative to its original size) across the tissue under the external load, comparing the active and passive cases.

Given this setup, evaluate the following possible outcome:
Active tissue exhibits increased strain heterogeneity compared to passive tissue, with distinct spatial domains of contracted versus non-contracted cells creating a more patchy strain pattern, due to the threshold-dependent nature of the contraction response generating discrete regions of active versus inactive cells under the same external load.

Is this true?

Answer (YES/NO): NO